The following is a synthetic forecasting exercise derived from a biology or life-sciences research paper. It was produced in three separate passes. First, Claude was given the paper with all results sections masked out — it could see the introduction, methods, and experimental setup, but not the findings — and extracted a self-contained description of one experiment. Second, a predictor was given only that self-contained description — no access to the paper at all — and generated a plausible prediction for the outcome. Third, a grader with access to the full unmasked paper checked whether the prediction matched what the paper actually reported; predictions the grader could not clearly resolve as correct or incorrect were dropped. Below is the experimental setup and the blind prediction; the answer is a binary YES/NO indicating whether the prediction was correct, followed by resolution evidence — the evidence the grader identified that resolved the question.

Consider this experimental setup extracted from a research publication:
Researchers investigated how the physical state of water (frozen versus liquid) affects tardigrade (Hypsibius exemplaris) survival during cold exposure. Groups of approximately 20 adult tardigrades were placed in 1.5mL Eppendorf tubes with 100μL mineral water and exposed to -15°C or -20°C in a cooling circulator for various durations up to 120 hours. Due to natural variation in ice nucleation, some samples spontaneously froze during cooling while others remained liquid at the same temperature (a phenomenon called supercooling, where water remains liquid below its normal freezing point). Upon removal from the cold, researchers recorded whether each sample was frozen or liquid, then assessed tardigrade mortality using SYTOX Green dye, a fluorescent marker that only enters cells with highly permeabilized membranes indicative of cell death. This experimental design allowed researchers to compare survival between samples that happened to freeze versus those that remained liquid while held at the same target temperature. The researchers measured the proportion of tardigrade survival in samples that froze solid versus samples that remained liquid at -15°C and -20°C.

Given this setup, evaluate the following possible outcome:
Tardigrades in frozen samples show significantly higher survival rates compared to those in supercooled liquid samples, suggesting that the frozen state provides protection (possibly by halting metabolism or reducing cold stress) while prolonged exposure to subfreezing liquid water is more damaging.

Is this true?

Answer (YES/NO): NO